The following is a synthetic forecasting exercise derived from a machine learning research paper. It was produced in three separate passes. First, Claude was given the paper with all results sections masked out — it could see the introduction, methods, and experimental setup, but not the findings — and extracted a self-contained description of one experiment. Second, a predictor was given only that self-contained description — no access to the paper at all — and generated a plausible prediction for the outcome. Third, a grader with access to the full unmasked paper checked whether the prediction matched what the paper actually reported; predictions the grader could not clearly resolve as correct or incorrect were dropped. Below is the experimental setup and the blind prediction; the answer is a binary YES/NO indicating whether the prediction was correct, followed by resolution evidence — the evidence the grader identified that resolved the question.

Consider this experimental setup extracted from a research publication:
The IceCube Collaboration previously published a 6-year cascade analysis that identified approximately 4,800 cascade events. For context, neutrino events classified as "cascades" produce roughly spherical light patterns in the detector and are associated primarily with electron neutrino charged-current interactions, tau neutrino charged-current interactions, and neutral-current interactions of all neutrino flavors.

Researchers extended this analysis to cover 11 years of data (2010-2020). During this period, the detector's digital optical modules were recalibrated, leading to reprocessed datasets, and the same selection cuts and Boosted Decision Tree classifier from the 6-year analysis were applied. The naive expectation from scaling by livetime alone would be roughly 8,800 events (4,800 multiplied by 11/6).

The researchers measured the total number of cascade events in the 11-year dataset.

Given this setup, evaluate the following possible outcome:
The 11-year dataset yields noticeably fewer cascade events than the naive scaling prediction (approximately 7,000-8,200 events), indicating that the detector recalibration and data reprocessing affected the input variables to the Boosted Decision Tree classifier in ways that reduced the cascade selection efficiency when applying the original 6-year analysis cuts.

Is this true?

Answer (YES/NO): NO